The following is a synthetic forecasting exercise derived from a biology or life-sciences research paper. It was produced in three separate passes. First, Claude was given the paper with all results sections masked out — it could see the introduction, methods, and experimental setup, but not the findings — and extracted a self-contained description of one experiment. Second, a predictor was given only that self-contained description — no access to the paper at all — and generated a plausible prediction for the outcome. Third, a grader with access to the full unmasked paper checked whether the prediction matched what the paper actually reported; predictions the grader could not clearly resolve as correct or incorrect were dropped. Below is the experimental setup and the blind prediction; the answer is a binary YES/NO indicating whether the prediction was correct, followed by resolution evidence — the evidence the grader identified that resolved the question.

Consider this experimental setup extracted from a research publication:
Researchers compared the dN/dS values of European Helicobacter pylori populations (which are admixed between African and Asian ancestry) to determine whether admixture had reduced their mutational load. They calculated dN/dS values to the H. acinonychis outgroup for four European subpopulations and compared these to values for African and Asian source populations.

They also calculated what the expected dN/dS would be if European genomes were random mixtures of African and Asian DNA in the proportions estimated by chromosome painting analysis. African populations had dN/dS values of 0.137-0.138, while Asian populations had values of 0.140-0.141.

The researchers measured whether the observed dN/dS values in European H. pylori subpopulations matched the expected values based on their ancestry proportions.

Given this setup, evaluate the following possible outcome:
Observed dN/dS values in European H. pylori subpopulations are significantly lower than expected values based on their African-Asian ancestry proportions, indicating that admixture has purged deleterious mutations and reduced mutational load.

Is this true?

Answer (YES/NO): NO